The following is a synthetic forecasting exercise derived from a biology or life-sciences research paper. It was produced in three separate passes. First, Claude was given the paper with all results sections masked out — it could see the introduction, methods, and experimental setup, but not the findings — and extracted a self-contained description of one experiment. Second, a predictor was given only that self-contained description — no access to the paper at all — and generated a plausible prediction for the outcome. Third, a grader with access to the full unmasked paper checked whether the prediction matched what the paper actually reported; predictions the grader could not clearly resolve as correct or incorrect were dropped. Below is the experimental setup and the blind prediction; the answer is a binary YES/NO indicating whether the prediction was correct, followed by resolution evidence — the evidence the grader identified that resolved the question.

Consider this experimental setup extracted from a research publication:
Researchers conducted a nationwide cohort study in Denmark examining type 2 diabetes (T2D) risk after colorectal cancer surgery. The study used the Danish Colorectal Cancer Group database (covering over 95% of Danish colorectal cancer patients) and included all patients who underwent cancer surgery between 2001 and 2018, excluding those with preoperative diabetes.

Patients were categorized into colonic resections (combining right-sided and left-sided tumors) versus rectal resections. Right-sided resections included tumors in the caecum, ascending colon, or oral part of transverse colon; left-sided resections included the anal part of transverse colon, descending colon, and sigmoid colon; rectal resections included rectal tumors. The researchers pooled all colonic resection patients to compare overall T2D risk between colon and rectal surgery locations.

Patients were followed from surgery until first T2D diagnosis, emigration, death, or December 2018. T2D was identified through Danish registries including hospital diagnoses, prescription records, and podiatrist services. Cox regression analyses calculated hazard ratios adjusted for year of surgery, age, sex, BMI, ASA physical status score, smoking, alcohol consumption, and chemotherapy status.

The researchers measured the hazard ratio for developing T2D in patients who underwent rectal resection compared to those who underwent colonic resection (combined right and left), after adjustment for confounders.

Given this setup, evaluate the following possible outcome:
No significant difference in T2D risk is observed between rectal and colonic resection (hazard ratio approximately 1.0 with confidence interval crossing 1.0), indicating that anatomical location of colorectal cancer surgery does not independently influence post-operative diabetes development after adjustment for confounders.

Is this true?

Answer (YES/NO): NO